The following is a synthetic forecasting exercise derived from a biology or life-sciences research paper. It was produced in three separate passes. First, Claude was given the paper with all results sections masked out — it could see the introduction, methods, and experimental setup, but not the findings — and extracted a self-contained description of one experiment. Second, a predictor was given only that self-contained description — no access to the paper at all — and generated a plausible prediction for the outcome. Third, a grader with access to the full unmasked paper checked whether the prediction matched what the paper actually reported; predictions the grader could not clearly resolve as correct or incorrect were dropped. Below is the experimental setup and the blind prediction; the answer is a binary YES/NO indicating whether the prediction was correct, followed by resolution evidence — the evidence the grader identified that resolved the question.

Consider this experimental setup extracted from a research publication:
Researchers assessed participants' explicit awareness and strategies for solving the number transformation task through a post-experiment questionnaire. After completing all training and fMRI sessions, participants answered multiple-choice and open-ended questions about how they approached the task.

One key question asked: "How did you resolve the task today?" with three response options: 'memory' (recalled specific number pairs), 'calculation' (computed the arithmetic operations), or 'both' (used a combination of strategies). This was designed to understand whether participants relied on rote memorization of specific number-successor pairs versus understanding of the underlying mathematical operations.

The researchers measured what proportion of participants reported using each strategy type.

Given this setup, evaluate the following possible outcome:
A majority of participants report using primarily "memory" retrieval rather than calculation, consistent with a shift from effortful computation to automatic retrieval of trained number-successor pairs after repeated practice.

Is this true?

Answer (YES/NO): NO